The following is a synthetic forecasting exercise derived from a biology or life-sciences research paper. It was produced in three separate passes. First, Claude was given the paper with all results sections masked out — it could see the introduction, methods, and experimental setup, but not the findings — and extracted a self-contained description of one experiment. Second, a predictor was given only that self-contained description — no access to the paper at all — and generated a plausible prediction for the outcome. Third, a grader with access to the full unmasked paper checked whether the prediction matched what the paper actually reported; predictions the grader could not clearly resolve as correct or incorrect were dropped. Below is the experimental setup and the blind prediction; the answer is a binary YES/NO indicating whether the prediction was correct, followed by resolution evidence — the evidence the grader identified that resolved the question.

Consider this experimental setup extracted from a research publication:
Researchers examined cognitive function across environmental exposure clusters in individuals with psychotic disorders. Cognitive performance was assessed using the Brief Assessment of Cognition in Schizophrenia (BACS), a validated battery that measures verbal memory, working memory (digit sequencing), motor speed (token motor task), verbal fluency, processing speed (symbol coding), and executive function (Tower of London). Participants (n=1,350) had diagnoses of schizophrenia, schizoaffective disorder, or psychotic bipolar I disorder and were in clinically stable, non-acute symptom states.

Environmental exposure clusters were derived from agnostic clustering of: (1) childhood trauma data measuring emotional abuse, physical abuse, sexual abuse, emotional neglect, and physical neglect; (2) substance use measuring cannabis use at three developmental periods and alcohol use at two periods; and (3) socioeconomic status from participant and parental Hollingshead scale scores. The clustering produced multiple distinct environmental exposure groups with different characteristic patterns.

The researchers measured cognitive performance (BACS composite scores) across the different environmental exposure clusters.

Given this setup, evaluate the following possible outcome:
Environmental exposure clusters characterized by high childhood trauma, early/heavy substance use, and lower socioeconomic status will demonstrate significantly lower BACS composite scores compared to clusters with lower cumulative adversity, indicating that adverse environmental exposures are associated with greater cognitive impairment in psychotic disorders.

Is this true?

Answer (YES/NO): NO